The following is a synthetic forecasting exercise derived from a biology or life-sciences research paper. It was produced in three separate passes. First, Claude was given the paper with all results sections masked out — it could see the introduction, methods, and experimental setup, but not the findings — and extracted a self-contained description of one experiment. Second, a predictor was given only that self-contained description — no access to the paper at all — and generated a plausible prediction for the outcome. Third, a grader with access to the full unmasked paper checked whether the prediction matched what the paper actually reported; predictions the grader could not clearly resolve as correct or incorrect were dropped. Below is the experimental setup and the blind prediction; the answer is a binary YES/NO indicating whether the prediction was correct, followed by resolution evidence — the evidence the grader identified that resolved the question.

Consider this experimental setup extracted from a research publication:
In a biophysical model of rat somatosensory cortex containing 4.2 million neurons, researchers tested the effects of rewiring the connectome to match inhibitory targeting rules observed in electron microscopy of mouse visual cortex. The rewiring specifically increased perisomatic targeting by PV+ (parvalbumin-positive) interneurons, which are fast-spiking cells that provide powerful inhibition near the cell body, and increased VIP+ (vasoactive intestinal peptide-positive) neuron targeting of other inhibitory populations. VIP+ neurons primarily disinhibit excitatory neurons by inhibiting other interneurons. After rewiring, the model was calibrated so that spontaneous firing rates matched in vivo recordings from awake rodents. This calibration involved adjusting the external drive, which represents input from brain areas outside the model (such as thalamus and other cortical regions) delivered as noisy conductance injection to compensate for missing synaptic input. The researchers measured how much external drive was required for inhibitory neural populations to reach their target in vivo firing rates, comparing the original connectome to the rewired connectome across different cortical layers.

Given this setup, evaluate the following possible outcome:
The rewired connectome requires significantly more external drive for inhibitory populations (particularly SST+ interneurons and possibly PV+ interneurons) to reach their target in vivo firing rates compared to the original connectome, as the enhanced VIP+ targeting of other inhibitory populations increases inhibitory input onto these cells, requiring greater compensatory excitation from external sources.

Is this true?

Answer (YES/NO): YES